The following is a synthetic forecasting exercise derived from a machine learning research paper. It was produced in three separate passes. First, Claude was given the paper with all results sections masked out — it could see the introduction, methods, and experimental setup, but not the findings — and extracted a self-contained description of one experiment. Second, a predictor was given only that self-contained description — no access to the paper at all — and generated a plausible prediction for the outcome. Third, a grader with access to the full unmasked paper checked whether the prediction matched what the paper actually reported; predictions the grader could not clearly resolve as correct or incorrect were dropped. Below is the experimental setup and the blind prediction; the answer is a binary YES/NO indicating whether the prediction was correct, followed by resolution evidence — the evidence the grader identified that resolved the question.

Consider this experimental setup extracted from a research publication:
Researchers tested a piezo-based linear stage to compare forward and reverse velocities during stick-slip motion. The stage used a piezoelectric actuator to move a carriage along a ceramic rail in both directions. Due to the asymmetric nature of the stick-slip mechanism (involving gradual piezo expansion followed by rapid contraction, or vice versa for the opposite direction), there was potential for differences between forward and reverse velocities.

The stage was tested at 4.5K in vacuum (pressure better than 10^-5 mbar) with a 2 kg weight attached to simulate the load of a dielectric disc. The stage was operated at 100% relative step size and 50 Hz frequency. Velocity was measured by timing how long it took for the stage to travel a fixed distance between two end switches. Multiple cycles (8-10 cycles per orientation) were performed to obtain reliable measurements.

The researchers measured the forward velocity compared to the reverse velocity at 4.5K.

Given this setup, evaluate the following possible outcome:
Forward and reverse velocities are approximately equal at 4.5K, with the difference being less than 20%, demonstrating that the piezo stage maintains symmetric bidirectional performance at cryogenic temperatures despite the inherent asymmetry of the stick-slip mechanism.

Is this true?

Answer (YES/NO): YES